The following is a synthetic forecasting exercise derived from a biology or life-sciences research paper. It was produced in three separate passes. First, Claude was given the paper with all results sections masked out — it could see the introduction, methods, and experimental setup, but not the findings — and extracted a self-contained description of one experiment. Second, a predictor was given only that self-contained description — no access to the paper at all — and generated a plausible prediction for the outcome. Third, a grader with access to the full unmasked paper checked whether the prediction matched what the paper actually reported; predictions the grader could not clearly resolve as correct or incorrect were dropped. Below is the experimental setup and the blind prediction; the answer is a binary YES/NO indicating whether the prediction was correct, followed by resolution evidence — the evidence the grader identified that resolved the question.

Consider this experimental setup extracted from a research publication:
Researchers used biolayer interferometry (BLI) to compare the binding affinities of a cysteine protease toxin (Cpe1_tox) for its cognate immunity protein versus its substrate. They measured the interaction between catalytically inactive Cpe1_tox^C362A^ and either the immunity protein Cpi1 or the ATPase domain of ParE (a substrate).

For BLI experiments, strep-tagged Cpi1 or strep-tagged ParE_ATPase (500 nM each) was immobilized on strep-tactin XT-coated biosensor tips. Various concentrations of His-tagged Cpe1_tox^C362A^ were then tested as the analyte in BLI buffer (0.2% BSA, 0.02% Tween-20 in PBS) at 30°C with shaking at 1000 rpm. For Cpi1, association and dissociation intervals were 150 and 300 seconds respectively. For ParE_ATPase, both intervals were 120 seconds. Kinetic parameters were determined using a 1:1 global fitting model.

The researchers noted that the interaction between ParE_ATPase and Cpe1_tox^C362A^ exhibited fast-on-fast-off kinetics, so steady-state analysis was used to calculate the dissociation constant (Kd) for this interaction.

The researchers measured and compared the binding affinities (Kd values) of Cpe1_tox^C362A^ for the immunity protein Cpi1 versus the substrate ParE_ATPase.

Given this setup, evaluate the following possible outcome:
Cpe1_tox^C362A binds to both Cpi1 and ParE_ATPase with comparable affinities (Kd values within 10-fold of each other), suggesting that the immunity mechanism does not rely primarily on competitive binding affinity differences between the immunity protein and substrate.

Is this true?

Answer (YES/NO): NO